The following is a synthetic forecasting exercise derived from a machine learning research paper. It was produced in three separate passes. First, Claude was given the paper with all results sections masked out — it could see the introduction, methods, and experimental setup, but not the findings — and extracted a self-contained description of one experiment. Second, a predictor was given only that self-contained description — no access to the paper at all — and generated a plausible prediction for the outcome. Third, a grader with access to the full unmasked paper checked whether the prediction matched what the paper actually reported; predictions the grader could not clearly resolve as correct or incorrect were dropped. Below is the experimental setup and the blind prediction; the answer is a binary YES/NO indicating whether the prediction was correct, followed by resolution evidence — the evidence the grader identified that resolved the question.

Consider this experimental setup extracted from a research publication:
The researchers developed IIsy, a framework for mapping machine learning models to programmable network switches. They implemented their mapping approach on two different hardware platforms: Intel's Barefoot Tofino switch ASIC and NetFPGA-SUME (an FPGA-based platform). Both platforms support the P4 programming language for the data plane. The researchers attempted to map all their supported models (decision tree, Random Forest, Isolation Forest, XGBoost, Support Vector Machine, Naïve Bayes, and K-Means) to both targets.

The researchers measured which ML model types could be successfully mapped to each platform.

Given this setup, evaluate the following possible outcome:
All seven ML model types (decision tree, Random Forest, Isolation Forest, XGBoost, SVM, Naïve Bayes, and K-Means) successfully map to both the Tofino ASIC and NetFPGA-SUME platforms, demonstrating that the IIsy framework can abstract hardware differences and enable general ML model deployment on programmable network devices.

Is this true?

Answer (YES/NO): NO